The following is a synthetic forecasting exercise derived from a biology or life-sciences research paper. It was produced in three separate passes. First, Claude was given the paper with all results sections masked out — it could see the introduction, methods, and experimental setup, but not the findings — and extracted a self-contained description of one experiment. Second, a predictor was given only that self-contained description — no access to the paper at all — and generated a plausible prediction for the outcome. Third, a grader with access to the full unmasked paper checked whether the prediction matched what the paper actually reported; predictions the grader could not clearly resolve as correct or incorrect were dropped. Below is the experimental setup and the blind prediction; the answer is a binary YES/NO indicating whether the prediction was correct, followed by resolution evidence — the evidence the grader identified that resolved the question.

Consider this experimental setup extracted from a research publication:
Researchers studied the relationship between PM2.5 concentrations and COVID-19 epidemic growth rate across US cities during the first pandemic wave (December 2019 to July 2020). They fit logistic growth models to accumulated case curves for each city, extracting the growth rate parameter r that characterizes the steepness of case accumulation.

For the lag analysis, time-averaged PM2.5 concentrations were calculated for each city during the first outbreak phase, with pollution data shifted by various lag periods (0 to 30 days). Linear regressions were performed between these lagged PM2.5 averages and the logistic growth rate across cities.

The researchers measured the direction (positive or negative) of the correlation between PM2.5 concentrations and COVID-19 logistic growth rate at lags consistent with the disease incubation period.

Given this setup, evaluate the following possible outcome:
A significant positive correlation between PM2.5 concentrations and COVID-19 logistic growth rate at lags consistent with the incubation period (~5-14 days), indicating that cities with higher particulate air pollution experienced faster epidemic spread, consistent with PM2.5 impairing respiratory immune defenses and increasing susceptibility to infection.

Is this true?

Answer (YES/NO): YES